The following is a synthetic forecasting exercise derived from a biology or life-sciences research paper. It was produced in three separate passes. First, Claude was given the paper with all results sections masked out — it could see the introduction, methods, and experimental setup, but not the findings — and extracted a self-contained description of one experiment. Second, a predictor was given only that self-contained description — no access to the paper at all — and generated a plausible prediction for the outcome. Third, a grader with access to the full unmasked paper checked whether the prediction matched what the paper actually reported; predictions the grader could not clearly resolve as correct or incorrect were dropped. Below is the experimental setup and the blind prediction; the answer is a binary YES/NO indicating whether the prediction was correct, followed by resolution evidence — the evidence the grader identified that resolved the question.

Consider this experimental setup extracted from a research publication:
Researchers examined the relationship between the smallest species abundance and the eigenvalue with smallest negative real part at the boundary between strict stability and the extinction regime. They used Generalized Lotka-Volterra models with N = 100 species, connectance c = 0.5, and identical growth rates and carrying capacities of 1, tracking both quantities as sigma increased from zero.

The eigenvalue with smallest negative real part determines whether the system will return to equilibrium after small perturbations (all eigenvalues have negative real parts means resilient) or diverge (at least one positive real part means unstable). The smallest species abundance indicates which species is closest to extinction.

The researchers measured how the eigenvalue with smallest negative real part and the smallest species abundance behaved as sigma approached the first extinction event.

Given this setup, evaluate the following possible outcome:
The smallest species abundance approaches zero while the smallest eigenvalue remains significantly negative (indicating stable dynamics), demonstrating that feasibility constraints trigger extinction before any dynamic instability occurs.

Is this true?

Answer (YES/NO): NO